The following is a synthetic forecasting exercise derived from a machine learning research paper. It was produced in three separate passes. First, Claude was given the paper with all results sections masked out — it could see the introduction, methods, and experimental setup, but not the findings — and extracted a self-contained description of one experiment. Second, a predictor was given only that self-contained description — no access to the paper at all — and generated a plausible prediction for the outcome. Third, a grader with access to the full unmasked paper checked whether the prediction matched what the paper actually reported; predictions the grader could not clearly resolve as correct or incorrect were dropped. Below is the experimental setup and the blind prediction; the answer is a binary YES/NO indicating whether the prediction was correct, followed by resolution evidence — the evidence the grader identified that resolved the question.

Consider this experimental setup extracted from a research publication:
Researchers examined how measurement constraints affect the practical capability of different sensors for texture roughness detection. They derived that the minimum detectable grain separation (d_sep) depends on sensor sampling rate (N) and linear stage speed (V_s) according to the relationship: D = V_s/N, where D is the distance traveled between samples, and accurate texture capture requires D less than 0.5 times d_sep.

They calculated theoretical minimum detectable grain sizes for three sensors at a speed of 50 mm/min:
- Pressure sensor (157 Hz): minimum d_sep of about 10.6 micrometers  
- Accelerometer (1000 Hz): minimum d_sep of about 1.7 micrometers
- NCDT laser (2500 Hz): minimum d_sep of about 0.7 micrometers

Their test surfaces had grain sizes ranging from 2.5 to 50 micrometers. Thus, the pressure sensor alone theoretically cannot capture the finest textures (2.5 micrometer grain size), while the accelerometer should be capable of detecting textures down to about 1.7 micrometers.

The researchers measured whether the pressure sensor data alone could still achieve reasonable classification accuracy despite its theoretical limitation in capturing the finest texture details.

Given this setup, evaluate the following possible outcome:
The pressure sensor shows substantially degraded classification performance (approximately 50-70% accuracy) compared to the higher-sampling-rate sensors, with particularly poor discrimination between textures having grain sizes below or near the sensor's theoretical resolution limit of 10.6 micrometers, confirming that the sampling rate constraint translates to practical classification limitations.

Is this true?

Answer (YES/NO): NO